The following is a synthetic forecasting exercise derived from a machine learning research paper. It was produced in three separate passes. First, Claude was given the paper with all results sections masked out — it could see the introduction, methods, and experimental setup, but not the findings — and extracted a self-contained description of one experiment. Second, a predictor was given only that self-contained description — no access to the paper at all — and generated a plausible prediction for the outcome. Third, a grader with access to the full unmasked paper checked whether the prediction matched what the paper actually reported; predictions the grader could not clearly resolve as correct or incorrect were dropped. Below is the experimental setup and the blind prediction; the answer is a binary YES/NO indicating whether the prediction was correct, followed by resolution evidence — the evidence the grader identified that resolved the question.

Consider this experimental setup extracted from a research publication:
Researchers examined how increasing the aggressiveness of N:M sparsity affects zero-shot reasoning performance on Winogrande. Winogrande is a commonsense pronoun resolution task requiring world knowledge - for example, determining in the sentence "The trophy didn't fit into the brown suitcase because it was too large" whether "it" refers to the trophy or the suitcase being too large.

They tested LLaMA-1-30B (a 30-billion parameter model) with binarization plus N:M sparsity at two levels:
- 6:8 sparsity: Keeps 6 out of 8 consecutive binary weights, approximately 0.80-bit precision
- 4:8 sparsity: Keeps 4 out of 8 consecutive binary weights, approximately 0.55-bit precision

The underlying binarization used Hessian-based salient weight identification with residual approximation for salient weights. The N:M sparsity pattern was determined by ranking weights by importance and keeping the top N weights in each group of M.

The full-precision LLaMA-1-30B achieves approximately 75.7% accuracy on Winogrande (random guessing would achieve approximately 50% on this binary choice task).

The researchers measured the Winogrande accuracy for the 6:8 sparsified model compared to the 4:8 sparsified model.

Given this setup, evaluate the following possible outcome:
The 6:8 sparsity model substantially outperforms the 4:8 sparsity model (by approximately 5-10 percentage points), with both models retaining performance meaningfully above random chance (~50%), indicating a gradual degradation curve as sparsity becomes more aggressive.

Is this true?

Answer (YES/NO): YES